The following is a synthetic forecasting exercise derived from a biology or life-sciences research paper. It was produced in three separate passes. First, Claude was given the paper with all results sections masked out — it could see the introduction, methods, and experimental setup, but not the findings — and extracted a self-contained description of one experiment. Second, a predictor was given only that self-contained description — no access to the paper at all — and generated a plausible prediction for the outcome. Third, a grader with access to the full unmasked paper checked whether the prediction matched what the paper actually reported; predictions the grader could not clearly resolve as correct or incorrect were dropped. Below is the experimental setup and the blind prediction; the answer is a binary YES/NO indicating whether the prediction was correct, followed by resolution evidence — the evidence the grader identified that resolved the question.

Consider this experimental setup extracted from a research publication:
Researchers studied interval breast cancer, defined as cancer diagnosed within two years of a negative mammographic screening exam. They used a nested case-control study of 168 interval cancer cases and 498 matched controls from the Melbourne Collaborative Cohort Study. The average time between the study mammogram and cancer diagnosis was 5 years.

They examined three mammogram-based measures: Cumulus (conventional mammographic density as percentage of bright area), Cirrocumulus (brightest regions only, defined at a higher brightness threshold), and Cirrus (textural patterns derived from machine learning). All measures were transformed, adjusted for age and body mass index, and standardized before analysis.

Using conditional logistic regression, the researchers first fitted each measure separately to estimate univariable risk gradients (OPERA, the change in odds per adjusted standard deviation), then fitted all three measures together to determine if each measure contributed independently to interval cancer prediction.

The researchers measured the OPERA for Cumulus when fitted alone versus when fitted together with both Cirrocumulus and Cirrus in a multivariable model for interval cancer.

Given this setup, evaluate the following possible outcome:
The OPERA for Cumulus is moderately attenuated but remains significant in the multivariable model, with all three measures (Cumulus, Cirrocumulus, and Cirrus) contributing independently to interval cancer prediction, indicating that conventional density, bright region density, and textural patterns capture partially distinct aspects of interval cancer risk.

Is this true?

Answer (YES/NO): NO